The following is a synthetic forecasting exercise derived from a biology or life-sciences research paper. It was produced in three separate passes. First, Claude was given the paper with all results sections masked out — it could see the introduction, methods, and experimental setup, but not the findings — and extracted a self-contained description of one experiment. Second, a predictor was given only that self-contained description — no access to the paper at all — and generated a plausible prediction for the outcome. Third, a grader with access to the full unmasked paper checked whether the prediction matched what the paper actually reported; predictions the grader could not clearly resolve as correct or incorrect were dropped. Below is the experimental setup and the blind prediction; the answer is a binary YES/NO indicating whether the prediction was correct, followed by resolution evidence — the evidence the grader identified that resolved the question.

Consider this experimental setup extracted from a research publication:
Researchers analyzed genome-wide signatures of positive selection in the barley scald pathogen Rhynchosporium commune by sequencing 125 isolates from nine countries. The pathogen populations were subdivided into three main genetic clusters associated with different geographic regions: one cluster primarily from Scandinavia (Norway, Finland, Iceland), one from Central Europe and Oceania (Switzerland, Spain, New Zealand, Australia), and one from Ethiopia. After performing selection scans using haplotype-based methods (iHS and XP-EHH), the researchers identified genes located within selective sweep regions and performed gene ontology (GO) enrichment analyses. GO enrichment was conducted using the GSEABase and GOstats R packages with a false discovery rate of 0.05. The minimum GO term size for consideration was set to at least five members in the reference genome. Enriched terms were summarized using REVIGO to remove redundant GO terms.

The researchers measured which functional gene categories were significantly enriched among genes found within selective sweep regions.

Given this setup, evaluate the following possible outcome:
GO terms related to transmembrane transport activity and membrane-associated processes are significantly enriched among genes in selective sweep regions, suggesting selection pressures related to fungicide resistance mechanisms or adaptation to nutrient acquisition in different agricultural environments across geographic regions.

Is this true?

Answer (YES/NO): NO